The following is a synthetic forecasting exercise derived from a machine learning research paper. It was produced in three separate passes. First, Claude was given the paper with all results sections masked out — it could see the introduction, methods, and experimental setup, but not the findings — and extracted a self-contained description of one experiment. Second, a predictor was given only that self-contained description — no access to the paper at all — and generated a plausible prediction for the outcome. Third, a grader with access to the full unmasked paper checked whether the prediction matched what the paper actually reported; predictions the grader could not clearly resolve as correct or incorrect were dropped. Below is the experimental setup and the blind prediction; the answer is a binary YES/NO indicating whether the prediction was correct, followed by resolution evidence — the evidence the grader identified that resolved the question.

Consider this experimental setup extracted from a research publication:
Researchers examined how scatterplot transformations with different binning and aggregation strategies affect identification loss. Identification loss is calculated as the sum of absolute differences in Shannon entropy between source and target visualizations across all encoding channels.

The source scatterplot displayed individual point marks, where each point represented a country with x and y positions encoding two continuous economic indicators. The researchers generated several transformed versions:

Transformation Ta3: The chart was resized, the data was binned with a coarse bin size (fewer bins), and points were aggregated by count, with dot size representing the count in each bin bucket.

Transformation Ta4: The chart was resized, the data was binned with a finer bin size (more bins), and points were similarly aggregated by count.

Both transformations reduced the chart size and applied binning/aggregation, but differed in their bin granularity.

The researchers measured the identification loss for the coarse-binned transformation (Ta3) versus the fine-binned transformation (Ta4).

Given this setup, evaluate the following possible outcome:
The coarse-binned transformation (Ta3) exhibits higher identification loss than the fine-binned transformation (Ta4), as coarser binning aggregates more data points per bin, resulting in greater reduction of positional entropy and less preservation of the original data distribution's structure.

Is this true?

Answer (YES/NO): YES